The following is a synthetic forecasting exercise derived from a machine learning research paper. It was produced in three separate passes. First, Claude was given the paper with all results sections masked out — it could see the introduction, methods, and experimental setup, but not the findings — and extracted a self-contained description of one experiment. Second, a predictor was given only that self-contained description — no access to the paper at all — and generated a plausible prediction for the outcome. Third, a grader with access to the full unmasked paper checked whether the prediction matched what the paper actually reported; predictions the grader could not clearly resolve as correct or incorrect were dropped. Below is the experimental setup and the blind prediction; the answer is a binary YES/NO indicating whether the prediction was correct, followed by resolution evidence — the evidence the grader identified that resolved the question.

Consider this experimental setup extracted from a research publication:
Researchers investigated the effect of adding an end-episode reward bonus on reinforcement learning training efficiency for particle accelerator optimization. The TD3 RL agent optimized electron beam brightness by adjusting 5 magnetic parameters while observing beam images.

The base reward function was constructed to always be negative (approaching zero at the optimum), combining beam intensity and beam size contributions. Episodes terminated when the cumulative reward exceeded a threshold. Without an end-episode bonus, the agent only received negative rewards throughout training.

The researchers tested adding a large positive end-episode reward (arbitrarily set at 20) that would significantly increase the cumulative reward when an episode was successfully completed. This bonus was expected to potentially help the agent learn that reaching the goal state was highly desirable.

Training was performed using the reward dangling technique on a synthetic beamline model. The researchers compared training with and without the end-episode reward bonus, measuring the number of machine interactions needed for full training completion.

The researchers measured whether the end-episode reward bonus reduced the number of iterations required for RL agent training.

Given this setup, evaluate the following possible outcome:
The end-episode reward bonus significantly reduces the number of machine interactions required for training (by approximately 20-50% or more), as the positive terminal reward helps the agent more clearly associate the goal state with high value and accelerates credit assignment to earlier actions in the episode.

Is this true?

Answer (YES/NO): NO